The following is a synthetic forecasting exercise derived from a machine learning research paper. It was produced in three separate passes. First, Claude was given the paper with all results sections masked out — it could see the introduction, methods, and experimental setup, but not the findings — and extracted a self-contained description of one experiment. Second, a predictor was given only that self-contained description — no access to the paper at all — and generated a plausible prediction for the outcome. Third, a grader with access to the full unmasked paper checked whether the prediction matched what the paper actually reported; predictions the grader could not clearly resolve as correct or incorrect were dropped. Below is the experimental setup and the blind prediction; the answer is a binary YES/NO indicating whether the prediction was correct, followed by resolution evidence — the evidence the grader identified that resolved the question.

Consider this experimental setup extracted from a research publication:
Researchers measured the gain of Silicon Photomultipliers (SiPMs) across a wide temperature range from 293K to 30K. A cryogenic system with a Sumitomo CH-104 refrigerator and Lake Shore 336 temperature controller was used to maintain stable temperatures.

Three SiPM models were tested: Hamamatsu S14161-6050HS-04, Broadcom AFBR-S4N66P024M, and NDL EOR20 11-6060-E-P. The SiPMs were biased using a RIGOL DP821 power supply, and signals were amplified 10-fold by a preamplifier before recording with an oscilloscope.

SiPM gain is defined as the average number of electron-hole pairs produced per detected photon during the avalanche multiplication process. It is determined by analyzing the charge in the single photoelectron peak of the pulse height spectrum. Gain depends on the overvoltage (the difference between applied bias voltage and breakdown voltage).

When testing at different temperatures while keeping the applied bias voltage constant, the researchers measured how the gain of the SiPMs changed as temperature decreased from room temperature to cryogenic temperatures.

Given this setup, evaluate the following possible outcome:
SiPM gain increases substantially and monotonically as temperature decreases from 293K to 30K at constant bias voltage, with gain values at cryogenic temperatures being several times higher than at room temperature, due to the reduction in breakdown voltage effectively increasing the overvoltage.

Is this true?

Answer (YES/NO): NO